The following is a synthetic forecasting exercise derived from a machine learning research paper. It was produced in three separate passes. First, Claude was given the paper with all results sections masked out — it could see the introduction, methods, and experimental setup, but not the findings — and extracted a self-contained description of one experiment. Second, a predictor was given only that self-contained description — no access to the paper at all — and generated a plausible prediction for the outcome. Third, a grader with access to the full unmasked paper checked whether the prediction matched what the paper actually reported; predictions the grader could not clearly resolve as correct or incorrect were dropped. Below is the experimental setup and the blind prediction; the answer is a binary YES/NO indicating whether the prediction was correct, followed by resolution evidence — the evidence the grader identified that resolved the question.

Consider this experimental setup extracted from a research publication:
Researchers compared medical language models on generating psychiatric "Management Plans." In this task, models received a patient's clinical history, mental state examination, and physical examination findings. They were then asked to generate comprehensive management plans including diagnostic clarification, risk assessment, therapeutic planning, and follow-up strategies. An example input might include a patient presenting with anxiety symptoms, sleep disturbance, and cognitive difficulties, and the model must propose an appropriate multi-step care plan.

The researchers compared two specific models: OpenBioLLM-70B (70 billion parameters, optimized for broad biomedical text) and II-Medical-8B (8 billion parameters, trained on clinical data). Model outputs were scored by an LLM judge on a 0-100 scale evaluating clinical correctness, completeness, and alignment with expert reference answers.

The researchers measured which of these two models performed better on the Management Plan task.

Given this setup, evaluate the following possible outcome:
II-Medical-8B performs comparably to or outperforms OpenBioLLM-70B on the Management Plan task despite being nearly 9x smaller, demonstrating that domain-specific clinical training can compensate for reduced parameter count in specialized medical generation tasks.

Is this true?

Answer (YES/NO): YES